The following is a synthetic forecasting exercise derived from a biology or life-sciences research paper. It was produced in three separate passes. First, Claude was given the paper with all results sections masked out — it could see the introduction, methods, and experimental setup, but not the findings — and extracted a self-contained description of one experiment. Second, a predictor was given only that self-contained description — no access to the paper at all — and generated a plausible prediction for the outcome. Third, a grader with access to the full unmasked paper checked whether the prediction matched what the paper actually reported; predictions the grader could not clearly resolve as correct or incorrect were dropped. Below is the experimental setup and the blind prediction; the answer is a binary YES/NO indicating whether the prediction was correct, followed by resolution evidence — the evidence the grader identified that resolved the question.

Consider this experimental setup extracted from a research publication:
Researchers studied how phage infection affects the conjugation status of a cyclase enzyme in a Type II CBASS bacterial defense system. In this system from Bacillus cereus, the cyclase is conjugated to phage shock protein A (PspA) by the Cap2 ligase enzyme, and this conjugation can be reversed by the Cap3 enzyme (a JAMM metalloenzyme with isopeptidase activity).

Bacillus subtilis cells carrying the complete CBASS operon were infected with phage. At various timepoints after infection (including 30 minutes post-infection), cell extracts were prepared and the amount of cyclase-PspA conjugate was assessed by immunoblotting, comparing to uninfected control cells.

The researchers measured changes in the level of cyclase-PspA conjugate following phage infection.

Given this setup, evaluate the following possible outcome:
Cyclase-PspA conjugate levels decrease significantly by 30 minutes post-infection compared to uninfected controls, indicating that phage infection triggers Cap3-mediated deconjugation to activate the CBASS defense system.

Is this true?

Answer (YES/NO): YES